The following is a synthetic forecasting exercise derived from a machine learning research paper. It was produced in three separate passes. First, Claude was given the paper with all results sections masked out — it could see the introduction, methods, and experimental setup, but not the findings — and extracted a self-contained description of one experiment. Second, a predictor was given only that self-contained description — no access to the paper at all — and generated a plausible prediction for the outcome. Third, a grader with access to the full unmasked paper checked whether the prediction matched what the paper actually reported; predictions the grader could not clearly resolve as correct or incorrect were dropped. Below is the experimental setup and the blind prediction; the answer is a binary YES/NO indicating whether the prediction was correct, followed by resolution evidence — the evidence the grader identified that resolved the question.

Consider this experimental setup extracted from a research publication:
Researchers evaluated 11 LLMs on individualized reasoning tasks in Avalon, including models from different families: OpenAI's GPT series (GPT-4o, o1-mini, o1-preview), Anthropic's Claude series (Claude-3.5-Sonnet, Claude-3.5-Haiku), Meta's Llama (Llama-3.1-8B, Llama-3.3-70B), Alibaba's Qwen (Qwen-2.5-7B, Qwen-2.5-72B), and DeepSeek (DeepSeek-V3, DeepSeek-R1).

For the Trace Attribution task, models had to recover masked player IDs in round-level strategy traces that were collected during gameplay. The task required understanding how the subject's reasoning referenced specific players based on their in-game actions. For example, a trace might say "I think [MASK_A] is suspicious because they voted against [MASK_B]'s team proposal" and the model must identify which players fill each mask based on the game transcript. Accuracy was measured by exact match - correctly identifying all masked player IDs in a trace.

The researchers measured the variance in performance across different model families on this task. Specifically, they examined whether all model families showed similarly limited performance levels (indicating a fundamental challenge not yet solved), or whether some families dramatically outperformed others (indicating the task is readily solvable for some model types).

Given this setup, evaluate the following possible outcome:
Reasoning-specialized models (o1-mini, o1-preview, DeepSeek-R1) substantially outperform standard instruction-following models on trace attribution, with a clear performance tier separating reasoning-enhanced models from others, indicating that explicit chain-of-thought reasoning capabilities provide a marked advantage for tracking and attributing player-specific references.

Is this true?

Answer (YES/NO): NO